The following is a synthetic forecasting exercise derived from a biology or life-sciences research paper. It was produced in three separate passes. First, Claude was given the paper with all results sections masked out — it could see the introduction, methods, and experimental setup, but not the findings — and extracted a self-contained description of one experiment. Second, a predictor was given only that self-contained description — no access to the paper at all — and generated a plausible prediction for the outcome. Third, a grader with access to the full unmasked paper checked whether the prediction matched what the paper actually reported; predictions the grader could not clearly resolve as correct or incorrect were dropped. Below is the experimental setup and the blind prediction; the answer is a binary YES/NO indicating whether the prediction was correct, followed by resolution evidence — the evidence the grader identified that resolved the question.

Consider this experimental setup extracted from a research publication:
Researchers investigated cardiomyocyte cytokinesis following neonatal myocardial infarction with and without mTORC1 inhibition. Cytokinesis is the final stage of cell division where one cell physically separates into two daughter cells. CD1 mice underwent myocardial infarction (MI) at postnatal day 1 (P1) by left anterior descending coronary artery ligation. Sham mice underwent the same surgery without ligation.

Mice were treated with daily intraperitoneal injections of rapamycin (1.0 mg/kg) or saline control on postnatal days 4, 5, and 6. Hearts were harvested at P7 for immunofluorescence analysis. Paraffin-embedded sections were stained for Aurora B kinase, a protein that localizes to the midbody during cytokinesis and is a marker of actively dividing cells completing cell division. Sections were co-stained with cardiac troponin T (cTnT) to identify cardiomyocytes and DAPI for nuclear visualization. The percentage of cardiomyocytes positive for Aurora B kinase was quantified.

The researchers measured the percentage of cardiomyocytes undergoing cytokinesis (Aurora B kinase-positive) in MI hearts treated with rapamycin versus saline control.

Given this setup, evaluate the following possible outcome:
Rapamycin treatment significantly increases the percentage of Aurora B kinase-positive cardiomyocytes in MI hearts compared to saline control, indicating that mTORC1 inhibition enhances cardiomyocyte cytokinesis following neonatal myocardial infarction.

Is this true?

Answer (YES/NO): NO